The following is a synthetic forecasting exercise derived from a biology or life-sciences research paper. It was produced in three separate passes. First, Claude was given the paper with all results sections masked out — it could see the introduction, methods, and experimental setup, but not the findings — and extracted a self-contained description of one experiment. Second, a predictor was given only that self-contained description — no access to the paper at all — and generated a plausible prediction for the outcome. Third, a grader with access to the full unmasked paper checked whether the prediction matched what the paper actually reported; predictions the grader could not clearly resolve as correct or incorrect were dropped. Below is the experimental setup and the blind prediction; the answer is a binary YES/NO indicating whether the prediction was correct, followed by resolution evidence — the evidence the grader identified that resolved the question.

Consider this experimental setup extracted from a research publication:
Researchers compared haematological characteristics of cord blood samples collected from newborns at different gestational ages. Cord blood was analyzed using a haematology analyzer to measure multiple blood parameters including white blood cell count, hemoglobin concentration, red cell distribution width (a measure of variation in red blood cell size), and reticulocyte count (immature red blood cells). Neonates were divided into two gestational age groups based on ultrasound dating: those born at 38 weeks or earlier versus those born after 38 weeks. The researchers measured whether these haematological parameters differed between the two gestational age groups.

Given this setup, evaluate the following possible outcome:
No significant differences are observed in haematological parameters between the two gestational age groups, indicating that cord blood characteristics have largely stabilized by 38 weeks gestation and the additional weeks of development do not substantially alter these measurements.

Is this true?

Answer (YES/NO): NO